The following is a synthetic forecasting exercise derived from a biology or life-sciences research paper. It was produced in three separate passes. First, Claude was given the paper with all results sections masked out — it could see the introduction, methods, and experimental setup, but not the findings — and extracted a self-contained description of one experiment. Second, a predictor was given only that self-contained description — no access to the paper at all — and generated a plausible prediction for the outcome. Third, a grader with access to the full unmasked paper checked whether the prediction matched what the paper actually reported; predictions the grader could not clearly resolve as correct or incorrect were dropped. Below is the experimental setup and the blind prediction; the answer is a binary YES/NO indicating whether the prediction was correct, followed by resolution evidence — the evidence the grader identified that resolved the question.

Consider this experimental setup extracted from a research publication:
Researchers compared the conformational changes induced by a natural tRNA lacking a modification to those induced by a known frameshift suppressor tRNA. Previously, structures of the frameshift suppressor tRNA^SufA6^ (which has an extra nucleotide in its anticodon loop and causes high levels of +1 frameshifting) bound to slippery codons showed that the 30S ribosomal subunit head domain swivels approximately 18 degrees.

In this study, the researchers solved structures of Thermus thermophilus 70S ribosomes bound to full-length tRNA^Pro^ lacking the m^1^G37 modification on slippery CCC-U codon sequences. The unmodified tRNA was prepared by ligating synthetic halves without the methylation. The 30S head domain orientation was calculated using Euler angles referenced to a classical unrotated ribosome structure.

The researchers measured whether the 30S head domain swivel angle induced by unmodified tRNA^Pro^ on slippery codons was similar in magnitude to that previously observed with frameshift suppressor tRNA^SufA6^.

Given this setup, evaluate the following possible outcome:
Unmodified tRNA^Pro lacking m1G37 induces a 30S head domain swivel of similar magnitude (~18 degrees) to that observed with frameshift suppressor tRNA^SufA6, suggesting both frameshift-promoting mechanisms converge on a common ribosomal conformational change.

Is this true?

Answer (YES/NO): NO